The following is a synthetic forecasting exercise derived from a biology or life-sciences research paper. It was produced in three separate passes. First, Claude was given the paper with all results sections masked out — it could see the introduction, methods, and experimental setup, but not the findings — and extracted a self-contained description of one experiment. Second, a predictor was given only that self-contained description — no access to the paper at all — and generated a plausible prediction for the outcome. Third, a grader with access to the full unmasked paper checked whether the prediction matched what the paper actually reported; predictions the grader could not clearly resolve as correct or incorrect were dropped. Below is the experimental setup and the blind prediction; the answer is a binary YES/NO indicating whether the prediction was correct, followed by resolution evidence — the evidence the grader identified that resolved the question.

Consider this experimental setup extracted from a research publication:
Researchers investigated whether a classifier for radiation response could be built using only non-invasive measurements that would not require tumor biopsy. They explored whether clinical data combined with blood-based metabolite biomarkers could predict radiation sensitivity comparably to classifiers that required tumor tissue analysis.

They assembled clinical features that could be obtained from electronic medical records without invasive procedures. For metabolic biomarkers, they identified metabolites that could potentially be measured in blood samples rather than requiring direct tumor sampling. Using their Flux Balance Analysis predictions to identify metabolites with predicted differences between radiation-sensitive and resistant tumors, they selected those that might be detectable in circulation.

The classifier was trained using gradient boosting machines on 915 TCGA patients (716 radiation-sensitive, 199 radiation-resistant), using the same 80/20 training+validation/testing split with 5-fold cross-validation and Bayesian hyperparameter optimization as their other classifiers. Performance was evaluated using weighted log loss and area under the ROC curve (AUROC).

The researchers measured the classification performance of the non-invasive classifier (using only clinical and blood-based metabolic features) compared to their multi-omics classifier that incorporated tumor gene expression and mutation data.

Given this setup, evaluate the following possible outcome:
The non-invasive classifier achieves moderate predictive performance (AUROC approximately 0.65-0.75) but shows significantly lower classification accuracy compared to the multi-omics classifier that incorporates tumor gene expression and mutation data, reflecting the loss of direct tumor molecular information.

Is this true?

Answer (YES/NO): NO